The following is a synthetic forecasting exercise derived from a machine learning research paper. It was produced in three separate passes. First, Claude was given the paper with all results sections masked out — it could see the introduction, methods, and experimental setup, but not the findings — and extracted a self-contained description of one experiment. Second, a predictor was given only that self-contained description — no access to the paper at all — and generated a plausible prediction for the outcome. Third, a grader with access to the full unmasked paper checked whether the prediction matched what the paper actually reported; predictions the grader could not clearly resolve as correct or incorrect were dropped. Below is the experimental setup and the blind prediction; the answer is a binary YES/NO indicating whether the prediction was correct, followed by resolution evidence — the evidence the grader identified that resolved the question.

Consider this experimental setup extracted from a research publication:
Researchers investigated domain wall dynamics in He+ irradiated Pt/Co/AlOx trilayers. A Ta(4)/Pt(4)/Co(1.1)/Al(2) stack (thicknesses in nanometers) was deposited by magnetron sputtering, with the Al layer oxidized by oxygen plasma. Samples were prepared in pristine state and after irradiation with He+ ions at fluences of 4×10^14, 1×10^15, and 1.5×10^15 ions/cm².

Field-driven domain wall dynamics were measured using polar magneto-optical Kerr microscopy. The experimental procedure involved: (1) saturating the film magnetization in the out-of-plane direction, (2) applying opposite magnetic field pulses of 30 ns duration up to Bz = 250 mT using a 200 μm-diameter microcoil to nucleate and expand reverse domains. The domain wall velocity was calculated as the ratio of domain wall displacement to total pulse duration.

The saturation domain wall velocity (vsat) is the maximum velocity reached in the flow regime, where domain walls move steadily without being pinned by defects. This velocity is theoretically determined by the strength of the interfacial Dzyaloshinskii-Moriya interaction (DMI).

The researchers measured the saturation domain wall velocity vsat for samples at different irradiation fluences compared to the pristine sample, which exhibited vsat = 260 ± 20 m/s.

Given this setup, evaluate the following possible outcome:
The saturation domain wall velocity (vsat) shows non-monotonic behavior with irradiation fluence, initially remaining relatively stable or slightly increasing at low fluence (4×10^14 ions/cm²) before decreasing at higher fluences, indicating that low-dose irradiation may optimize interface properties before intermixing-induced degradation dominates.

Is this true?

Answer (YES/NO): NO